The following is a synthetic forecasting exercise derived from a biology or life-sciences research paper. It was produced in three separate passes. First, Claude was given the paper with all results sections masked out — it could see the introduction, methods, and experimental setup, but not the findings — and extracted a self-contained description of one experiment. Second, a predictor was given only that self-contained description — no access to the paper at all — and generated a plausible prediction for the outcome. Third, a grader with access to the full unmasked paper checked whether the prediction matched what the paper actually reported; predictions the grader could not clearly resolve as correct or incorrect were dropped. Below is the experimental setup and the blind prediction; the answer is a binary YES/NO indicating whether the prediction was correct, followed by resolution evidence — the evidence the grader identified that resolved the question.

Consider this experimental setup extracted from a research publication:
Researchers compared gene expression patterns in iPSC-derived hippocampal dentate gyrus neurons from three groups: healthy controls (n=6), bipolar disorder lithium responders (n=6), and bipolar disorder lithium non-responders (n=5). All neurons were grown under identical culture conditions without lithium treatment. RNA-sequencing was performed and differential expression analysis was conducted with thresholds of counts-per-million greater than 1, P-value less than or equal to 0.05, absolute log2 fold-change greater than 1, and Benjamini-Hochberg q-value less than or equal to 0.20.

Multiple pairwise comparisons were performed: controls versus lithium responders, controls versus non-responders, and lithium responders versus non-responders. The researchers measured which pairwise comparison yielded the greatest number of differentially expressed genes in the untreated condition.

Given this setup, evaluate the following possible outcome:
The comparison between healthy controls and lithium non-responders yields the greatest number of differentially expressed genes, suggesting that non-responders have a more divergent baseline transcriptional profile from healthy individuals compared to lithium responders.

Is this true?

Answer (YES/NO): NO